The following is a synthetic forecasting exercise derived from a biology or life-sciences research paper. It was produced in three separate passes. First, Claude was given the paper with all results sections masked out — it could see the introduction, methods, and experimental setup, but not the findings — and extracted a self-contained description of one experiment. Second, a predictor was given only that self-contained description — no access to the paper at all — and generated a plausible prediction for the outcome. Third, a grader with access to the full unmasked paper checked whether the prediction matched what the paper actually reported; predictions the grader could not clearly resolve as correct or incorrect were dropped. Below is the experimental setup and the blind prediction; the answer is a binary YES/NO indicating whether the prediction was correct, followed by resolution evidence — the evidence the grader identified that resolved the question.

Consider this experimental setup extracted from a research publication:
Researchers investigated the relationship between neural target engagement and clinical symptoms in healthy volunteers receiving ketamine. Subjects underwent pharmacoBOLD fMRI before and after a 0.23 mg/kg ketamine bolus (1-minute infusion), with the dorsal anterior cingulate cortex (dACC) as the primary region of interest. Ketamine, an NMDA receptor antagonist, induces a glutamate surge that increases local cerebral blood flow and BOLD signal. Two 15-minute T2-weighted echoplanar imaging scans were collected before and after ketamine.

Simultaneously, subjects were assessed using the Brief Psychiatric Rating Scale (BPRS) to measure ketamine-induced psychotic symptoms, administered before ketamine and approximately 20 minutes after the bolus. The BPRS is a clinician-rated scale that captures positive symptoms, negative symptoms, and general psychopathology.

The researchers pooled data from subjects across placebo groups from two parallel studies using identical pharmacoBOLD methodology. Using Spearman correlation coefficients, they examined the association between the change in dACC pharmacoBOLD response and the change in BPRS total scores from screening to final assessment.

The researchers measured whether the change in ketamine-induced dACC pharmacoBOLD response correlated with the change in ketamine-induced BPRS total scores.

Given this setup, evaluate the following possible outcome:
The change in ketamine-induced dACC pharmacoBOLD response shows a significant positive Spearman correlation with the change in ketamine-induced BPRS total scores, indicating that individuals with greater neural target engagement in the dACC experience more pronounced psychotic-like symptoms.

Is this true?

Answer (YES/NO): NO